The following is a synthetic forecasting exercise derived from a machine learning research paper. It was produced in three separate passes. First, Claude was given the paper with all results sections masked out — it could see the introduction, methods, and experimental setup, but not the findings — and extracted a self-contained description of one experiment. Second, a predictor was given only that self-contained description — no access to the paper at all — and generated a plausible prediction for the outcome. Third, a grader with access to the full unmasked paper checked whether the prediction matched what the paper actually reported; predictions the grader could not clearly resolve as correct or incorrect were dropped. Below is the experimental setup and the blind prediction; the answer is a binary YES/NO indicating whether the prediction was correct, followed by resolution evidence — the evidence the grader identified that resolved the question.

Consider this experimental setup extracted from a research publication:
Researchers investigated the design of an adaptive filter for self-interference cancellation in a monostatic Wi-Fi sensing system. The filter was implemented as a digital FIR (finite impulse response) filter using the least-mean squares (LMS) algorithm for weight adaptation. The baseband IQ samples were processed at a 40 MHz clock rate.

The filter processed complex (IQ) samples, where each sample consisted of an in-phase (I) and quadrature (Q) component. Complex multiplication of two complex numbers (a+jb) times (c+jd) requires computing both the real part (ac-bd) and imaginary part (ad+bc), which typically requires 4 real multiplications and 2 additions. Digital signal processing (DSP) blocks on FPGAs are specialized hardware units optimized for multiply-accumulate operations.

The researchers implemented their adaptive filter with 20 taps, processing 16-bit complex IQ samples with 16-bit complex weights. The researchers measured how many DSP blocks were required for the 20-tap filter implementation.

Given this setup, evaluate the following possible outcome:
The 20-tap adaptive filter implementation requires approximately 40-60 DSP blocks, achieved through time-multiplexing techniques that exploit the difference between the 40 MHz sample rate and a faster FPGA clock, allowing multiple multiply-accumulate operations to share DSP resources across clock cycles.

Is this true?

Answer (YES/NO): NO